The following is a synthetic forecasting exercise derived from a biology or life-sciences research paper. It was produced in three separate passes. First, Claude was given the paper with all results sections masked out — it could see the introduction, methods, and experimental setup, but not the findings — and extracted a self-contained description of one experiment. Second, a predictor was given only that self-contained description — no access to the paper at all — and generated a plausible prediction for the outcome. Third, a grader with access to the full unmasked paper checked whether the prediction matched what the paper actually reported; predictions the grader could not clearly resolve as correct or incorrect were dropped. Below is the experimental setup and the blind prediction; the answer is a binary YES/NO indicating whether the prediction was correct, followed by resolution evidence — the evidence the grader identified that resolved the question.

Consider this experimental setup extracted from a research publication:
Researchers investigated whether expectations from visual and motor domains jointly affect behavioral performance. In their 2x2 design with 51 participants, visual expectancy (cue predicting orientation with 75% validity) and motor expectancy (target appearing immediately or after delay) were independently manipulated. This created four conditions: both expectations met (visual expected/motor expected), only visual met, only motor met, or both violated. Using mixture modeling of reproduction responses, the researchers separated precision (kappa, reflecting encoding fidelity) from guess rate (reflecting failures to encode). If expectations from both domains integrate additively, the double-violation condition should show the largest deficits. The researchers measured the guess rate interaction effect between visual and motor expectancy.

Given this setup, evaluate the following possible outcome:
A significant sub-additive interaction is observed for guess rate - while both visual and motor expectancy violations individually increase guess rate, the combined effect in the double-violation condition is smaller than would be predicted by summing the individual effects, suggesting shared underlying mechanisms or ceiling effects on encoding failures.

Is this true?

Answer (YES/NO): NO